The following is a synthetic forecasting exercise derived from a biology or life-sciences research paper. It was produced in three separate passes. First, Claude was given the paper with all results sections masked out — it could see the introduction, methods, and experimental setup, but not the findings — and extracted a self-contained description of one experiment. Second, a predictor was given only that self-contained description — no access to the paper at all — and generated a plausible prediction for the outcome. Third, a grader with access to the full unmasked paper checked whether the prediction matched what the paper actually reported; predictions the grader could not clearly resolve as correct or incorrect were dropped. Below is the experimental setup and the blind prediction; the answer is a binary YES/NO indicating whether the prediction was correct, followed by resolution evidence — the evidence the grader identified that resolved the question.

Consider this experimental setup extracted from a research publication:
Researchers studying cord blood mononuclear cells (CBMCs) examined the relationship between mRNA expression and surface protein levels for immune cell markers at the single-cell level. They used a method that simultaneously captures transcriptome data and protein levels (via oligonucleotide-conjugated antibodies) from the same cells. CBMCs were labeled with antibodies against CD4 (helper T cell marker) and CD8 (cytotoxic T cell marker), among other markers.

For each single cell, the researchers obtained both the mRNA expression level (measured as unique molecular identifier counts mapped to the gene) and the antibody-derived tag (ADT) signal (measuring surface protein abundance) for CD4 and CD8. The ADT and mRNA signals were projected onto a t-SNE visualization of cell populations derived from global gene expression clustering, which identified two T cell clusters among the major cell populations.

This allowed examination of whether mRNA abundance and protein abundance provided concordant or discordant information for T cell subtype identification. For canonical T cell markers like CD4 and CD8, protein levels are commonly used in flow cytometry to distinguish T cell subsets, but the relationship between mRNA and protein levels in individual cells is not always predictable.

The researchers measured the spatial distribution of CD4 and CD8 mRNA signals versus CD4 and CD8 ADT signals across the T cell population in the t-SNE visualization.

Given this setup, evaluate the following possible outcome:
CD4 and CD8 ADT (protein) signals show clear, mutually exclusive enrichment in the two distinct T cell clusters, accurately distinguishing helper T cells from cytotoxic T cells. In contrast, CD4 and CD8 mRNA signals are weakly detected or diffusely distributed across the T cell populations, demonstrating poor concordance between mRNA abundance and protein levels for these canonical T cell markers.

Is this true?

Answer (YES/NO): YES